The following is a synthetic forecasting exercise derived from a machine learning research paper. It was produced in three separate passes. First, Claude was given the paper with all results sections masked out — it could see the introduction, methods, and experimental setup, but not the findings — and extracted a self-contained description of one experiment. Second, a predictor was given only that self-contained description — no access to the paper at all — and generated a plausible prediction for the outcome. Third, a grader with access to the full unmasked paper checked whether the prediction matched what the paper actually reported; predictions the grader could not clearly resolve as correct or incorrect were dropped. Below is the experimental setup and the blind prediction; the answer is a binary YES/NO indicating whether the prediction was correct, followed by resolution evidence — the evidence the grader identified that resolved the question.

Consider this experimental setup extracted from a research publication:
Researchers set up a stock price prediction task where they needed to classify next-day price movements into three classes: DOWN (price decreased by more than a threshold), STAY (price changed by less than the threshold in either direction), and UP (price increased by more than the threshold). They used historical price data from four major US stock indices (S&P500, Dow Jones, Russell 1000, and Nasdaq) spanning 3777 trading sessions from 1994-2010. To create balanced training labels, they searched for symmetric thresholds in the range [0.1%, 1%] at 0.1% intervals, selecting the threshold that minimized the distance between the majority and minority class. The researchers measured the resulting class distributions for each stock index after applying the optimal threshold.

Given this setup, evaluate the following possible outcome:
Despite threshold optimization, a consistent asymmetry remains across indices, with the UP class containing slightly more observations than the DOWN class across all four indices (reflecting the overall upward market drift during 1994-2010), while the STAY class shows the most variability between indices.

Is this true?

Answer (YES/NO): YES